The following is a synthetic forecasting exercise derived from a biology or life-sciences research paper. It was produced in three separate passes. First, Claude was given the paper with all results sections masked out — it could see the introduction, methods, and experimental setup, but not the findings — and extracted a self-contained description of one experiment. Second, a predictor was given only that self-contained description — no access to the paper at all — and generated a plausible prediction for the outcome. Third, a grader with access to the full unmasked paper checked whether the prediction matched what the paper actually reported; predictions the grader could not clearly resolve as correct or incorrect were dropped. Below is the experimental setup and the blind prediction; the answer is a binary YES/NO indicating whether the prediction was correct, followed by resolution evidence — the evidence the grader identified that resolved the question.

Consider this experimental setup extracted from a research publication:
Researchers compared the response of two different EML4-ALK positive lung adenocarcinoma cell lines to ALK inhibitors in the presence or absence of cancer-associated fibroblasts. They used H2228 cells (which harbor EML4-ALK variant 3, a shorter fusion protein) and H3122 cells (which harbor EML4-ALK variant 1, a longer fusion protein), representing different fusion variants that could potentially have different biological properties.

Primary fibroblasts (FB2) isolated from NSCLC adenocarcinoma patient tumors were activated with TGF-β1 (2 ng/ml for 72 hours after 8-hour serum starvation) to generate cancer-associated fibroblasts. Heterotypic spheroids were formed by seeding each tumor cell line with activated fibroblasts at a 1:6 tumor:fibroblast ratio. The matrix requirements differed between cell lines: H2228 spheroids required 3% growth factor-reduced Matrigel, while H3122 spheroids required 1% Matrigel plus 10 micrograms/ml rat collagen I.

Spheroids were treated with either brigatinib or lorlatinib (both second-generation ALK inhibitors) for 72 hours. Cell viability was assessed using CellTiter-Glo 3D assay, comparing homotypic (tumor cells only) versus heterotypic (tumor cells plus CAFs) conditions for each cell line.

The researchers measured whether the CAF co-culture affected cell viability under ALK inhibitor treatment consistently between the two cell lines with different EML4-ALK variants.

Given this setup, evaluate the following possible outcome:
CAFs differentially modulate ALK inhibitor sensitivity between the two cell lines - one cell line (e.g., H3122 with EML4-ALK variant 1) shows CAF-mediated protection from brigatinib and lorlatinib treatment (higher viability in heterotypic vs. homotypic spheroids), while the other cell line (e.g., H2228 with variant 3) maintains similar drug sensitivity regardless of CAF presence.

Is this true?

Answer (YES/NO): NO